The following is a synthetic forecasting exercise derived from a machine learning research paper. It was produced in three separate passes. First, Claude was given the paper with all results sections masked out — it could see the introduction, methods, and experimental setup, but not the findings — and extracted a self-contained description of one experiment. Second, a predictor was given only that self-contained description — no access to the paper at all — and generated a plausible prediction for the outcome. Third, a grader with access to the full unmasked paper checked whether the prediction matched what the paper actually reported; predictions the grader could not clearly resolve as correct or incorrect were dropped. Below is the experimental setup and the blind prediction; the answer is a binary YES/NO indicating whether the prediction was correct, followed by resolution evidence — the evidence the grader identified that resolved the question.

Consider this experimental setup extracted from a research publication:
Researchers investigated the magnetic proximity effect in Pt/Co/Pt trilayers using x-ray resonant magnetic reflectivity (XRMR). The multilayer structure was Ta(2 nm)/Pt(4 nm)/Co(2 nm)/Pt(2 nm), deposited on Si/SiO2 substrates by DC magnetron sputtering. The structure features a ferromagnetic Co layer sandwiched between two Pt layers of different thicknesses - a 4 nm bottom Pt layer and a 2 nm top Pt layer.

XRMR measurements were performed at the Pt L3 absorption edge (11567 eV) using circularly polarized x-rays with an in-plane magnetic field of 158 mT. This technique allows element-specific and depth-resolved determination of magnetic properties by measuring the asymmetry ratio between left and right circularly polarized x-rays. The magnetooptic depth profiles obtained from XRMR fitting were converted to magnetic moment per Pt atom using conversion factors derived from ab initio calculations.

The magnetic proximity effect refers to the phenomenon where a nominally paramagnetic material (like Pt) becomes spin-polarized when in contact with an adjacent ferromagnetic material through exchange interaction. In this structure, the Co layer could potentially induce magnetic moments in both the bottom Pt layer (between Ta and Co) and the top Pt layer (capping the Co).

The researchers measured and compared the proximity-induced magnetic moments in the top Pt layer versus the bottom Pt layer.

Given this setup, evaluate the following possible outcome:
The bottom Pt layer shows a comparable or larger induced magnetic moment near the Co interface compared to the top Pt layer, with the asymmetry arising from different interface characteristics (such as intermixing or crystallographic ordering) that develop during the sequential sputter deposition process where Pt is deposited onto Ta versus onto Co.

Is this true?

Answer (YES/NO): NO